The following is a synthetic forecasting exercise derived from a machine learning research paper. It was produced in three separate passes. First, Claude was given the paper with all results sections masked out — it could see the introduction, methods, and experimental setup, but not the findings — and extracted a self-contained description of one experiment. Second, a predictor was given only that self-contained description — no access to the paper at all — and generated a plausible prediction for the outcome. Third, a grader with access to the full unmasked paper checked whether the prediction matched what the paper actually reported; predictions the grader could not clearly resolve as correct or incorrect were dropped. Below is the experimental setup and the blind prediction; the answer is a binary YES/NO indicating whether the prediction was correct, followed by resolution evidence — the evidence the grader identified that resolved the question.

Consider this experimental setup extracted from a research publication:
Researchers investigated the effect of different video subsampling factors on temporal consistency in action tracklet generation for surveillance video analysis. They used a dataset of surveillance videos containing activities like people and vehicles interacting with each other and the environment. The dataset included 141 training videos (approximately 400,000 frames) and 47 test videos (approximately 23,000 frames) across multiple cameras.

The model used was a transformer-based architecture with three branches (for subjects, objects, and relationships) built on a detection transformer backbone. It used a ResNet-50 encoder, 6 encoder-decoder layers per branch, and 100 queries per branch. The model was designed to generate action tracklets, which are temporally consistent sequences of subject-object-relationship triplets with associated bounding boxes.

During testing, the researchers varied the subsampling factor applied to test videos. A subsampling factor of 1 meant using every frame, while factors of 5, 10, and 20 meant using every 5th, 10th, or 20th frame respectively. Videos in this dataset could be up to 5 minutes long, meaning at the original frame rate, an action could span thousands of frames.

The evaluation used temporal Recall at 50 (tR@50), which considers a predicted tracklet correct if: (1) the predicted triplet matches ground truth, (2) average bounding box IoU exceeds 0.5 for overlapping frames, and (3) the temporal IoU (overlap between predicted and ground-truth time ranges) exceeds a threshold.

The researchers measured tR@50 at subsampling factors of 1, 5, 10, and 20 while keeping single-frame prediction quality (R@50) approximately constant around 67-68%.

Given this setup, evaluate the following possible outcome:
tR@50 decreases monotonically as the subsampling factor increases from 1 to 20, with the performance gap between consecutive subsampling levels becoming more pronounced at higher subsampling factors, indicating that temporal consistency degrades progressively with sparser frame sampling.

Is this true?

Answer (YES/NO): NO